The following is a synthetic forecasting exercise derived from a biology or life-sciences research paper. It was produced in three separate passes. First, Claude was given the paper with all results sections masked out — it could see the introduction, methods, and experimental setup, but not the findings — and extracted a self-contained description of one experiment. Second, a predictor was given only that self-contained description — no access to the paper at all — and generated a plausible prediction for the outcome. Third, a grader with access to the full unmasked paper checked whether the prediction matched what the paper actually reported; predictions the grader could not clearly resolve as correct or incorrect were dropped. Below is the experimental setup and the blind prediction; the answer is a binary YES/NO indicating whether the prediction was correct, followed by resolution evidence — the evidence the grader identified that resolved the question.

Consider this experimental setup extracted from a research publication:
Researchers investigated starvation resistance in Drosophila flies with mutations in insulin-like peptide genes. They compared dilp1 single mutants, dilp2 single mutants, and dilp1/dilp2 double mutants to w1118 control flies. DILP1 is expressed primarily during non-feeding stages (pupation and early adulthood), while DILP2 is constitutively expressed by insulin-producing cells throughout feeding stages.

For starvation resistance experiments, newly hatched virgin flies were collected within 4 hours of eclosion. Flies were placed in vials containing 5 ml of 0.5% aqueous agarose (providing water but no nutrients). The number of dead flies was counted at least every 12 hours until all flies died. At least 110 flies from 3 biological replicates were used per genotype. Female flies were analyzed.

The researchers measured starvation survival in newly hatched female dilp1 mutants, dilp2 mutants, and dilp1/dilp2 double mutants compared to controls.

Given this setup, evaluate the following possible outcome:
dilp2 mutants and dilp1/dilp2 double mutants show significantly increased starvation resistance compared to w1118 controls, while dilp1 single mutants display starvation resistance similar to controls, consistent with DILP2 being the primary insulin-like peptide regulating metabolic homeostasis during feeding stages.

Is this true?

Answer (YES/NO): NO